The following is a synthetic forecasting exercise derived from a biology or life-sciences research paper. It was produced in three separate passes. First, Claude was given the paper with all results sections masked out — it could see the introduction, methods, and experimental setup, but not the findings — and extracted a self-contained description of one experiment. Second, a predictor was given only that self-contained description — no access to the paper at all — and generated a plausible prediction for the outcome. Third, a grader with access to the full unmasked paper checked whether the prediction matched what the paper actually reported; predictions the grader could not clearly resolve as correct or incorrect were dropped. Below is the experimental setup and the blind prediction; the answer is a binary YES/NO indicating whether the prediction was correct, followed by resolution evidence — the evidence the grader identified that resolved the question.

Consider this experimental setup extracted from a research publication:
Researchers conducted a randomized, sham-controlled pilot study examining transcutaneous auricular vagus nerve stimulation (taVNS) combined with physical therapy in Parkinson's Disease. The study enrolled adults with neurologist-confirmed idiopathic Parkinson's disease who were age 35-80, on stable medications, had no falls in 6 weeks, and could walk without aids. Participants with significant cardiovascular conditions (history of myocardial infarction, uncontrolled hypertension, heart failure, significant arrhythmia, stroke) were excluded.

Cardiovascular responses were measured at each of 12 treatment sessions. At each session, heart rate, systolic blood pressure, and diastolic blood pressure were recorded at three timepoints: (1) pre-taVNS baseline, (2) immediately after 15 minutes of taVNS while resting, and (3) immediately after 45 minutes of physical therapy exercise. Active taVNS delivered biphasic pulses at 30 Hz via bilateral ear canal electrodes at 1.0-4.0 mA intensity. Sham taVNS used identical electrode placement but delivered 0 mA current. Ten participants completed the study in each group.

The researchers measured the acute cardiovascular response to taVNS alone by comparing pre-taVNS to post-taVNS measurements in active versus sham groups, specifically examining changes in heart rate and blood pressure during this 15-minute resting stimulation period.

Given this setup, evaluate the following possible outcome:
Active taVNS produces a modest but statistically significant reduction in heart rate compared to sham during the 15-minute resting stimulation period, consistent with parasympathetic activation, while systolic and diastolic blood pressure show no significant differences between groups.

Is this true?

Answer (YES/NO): NO